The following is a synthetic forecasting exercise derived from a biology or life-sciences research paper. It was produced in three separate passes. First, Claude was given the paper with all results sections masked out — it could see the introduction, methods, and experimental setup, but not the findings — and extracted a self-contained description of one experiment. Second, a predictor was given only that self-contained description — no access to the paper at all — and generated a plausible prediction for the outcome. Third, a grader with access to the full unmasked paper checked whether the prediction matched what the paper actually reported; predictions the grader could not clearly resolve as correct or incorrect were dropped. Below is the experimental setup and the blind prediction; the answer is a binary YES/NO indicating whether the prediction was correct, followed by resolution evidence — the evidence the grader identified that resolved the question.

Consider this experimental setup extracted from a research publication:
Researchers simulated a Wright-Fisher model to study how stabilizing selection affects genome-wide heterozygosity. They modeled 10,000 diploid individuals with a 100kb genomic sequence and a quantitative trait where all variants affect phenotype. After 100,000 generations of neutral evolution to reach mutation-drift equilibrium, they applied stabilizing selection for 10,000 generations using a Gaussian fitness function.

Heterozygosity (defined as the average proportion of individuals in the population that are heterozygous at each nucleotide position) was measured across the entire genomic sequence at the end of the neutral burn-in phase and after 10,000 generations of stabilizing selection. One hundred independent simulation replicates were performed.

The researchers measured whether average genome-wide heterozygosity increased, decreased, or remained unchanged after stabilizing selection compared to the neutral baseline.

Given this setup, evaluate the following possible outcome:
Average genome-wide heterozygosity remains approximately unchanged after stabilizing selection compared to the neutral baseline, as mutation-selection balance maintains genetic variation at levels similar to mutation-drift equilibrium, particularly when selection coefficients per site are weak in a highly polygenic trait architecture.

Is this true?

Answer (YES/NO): NO